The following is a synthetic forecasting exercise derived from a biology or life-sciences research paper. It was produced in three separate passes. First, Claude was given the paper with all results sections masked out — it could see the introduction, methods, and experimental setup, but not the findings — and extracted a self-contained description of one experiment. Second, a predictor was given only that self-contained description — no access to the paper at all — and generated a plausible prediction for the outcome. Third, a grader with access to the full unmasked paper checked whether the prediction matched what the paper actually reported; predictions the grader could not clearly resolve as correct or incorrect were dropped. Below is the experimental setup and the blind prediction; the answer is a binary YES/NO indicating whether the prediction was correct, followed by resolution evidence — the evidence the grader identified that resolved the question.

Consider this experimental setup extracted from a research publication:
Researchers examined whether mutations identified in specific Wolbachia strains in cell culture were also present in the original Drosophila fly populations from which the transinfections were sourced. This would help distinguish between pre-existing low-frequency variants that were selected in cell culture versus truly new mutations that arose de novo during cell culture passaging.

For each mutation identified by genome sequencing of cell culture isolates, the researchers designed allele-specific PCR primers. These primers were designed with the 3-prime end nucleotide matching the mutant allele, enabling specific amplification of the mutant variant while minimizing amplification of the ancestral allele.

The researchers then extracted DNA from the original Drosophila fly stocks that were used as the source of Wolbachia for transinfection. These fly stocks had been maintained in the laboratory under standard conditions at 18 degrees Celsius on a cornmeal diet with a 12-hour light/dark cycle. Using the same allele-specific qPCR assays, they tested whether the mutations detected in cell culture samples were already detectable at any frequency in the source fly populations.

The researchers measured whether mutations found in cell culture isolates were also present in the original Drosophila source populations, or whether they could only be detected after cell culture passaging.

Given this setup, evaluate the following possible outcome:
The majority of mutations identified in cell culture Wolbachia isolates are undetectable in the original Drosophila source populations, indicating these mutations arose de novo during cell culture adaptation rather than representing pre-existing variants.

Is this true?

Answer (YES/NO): YES